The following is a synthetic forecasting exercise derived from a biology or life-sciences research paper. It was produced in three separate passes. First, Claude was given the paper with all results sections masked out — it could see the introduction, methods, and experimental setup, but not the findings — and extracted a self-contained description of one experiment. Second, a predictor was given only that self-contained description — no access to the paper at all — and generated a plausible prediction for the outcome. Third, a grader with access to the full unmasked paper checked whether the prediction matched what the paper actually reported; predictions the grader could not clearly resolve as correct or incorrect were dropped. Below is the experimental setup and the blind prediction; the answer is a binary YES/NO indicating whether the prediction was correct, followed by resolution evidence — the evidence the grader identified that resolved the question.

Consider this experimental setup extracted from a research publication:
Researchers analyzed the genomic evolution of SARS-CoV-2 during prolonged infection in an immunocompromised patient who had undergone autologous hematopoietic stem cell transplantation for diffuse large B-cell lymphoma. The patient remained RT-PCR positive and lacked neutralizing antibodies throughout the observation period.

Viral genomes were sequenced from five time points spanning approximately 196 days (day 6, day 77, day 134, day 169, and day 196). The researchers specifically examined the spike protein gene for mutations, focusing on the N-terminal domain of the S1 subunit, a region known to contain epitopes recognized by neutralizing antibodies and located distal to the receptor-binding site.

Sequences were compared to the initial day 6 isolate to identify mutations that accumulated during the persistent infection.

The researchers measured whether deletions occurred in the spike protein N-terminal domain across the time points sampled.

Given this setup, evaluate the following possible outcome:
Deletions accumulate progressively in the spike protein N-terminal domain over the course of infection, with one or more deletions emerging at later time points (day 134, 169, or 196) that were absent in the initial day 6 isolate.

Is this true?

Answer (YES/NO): YES